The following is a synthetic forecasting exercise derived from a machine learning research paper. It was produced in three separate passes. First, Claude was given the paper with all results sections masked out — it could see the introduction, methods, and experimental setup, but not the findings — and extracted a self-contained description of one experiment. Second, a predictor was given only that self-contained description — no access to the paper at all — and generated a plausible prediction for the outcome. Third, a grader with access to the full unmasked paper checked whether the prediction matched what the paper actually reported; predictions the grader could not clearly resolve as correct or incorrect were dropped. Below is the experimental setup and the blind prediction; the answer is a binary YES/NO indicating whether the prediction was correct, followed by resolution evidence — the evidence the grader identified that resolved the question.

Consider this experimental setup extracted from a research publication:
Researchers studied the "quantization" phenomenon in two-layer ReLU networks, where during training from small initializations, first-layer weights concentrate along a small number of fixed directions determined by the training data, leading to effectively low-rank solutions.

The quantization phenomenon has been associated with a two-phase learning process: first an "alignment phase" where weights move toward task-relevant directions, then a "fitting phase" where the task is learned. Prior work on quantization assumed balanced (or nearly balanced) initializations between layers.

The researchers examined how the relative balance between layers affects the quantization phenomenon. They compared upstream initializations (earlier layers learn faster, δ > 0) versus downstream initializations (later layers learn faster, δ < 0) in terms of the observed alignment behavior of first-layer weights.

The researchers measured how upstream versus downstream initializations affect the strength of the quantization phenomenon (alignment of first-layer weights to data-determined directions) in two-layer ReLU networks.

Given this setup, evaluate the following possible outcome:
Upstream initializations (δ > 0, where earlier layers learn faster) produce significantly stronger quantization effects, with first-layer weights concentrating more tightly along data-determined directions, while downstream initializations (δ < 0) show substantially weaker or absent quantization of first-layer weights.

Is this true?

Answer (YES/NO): YES